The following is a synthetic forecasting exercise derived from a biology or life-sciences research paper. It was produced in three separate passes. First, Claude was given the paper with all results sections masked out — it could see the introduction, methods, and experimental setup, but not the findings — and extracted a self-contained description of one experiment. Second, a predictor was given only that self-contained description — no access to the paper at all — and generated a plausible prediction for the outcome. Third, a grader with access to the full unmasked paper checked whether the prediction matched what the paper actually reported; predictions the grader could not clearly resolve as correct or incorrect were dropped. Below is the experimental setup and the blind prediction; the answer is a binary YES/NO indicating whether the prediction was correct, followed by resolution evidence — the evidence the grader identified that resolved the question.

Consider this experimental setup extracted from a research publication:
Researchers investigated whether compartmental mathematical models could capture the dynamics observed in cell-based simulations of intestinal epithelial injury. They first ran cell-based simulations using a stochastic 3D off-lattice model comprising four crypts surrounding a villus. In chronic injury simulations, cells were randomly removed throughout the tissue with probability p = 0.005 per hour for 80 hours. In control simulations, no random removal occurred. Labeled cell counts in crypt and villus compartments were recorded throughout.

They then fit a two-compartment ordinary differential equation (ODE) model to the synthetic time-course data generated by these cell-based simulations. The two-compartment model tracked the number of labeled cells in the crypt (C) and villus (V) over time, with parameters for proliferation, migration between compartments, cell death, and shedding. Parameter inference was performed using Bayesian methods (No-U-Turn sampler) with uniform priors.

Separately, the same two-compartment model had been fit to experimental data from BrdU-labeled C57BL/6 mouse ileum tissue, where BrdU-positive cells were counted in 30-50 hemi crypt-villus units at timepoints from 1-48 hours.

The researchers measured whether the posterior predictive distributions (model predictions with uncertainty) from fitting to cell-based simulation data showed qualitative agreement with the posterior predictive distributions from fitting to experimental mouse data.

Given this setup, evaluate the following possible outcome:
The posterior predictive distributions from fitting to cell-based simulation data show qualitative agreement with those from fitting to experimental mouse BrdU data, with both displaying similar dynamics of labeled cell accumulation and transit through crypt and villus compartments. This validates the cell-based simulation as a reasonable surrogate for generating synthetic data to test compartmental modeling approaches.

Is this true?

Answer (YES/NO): YES